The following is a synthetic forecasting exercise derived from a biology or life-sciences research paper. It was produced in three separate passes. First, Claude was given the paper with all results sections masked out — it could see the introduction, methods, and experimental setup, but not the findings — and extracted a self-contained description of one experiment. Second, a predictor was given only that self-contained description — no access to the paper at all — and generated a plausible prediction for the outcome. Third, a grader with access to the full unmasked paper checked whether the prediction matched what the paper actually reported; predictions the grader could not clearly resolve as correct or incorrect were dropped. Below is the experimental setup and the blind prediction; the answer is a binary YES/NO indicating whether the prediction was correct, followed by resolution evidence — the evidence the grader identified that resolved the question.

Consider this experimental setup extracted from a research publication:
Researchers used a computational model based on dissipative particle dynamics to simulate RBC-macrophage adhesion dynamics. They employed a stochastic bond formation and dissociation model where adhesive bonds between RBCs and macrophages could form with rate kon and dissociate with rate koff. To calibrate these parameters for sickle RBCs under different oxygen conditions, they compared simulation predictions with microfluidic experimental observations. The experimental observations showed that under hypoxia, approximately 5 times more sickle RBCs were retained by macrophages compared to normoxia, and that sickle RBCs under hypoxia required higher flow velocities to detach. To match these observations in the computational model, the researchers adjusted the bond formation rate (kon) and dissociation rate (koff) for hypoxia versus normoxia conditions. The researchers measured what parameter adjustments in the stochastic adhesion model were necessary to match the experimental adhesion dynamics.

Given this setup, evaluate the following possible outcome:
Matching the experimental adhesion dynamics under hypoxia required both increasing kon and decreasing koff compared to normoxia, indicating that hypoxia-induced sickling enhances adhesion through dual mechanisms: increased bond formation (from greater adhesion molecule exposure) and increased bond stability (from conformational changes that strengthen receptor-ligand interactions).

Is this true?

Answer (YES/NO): YES